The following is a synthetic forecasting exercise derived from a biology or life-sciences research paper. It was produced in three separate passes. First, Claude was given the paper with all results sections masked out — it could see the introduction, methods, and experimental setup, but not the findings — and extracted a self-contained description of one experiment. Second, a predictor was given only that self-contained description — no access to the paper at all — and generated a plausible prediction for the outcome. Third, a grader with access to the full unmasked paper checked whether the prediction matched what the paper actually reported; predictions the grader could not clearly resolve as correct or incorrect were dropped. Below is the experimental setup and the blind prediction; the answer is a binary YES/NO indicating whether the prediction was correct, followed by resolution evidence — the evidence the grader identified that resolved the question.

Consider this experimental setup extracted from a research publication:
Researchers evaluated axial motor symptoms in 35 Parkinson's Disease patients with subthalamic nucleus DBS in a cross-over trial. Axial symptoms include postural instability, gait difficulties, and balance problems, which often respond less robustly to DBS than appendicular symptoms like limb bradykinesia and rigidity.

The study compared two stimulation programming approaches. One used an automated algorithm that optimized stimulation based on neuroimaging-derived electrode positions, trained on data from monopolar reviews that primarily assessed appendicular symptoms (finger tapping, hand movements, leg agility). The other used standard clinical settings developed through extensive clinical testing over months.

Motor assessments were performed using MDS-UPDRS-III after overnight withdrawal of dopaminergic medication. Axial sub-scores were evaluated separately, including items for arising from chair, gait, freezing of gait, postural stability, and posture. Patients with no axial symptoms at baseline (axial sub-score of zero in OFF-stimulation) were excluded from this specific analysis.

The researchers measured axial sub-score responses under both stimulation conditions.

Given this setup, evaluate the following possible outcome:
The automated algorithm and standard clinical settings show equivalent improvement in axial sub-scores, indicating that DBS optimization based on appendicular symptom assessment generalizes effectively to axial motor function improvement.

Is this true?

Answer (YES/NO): YES